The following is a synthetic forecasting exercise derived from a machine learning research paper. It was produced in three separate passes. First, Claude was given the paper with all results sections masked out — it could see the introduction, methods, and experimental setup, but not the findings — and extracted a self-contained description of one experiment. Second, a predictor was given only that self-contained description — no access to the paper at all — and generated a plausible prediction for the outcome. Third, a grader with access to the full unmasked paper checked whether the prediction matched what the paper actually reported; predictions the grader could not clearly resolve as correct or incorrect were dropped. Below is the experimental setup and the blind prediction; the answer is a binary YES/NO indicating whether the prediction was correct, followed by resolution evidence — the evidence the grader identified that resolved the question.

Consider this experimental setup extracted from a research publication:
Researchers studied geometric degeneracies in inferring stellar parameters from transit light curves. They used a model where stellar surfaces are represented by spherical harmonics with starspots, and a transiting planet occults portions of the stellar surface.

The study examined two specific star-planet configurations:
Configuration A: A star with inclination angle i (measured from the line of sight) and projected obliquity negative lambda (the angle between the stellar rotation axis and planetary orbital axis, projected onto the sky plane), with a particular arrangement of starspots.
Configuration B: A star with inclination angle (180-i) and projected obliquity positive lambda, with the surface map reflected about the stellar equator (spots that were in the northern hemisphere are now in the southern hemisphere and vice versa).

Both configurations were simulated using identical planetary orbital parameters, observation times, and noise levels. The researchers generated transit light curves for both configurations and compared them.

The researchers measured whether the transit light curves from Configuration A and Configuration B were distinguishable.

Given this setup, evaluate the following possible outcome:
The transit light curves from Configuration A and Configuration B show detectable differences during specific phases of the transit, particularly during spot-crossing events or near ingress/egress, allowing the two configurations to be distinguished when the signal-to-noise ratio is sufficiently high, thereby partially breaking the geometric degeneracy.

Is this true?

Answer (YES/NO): NO